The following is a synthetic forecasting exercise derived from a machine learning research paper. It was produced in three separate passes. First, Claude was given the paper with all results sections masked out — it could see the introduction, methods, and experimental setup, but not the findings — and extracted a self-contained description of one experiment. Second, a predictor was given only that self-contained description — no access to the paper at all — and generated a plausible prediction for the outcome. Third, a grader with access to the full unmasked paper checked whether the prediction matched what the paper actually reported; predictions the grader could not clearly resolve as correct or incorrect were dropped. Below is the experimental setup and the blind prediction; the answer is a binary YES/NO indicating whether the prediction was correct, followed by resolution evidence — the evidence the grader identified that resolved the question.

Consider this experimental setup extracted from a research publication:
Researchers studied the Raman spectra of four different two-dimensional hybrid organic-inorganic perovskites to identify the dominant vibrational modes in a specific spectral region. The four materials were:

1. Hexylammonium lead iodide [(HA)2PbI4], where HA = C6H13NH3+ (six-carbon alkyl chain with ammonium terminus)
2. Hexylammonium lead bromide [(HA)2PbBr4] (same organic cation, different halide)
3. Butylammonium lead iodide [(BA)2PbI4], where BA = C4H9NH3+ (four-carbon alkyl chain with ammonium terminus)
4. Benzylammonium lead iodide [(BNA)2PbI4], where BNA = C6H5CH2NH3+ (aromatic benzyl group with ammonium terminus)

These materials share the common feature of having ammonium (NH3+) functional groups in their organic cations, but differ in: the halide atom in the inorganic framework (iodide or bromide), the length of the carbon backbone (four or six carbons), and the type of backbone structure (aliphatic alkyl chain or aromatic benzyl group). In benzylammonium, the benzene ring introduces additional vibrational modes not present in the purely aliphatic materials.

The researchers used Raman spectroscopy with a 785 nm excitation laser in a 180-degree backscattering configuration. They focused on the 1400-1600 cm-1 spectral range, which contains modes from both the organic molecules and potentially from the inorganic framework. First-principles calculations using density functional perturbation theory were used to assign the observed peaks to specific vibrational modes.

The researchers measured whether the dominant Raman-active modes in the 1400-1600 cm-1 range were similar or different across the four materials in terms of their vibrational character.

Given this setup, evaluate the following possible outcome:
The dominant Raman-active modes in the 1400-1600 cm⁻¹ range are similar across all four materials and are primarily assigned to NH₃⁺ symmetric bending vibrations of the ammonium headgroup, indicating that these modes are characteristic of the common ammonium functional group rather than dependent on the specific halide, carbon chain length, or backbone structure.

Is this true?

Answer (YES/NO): NO